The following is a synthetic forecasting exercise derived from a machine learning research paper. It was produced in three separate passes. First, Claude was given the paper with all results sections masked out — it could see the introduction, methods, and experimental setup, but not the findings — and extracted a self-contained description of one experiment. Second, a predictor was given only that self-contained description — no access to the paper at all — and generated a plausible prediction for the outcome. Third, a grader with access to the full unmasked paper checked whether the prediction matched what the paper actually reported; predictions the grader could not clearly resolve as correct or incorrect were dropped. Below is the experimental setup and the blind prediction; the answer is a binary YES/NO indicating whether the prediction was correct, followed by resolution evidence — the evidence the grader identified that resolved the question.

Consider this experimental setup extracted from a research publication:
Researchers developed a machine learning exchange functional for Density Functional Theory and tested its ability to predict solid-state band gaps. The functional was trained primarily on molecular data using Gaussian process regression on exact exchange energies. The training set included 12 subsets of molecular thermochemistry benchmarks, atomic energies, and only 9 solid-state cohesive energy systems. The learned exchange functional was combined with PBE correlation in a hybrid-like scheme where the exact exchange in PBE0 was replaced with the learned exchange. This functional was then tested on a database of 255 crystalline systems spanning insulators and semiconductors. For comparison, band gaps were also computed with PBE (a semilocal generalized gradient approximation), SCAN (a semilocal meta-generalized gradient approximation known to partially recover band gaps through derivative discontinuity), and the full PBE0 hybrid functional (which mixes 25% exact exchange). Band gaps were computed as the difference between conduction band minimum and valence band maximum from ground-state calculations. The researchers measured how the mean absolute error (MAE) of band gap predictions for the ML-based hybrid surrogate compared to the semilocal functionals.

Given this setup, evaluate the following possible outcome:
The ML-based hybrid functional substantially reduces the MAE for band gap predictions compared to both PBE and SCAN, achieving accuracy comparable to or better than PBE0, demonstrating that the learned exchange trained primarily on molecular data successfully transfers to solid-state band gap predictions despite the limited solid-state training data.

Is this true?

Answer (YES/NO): YES